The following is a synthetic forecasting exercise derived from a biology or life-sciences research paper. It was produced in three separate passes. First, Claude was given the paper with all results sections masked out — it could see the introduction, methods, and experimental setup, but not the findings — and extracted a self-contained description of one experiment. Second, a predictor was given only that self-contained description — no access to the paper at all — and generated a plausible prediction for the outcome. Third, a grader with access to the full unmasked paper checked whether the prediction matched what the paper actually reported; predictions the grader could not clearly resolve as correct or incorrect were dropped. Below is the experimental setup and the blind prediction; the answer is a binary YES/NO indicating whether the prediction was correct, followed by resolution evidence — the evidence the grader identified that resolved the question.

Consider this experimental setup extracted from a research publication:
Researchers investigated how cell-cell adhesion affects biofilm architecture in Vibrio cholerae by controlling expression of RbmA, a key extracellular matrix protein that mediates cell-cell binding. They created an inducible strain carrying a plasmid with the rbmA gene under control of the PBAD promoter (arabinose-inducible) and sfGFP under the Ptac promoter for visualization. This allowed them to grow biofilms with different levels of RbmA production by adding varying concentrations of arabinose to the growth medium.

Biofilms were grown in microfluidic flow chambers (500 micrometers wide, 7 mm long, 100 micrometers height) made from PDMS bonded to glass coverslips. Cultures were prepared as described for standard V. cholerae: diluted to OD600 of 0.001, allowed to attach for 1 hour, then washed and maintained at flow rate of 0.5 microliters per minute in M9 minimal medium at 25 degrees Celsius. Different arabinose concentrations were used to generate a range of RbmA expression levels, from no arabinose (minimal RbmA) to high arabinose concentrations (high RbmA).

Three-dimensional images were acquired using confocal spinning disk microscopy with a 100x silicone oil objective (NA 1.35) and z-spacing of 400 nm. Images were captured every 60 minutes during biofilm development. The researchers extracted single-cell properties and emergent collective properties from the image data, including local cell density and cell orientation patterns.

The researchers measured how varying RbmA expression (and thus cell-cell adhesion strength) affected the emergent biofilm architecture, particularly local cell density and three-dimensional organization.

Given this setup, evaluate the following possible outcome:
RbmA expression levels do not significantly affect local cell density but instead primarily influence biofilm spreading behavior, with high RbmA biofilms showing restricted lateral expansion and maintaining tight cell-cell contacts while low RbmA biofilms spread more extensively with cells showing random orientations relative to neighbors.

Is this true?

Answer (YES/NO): NO